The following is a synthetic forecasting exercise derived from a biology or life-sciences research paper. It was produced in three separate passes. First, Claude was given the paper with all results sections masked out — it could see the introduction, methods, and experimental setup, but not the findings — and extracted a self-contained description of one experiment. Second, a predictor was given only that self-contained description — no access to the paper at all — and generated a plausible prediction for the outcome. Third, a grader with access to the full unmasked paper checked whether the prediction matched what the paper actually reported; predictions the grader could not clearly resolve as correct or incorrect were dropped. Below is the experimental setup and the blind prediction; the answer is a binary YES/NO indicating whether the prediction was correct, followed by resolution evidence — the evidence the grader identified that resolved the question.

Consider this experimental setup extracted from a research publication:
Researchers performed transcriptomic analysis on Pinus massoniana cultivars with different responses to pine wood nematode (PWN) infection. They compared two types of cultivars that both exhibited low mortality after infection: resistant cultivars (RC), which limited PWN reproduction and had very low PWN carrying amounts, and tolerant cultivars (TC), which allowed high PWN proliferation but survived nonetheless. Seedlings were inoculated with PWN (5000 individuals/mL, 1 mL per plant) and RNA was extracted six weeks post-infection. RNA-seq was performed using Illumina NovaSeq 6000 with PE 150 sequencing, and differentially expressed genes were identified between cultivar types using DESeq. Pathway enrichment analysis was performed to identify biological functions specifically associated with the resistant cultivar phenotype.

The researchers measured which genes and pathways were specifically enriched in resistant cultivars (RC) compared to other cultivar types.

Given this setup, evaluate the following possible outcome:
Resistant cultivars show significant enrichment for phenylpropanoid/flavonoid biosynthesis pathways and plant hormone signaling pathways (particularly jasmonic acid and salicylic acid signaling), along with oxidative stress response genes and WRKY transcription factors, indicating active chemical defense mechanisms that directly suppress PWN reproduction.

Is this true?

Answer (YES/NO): NO